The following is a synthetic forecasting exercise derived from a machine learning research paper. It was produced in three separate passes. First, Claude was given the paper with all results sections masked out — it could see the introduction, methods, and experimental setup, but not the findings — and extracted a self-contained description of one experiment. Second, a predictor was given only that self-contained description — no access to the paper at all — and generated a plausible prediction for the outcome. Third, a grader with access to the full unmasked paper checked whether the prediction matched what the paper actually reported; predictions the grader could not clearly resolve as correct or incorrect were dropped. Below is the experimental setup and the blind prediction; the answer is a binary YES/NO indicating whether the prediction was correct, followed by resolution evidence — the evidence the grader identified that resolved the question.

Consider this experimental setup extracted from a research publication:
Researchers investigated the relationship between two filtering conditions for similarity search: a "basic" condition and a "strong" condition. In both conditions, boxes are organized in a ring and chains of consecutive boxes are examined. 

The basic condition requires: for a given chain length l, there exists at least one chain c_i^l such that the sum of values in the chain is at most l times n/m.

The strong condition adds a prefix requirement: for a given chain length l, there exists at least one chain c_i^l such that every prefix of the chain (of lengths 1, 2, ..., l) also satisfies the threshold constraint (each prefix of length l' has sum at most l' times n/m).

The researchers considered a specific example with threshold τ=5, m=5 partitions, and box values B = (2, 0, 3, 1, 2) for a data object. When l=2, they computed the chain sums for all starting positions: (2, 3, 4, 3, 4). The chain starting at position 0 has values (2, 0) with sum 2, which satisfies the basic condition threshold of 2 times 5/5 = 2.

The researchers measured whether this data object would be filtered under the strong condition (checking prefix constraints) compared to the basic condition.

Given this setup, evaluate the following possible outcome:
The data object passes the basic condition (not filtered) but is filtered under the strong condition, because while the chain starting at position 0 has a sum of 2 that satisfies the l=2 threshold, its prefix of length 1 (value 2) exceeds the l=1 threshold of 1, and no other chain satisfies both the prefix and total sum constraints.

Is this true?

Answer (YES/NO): YES